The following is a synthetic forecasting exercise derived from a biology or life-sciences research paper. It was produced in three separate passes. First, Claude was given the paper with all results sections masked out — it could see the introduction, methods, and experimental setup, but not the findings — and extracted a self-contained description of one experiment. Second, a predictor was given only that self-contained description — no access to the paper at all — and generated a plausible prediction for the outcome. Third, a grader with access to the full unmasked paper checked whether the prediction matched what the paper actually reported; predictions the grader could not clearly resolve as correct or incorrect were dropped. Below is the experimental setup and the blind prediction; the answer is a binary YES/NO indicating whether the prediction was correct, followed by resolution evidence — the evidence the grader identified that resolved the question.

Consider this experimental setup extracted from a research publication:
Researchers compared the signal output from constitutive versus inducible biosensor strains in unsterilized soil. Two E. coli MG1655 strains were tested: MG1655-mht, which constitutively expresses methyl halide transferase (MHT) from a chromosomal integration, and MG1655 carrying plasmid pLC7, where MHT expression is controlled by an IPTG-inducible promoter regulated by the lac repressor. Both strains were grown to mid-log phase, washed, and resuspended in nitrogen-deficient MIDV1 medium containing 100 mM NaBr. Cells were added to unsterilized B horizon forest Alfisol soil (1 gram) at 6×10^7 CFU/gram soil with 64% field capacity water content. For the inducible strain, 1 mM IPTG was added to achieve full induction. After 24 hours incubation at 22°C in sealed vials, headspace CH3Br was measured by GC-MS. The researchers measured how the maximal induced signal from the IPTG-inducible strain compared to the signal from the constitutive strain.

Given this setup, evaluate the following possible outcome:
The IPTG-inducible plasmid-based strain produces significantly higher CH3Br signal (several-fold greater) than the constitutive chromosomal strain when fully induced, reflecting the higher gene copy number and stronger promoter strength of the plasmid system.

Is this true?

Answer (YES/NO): NO